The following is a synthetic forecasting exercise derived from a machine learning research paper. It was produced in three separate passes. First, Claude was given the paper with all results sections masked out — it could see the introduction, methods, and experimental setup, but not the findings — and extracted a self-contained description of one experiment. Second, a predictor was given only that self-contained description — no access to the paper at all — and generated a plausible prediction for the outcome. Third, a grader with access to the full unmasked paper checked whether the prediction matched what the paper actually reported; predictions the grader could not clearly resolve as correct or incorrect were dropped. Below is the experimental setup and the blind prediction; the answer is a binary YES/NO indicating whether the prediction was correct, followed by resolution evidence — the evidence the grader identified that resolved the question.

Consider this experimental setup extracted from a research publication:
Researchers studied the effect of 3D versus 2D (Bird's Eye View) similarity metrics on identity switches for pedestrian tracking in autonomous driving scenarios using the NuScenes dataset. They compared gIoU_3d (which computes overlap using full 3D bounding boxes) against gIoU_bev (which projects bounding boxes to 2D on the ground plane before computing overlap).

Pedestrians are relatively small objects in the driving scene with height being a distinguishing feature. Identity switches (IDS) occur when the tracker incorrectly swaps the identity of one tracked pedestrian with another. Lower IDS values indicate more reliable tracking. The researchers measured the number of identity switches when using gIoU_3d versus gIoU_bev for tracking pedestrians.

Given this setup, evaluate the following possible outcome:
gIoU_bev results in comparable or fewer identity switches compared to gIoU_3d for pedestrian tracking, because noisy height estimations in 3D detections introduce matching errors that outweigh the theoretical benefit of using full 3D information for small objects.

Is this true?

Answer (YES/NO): NO